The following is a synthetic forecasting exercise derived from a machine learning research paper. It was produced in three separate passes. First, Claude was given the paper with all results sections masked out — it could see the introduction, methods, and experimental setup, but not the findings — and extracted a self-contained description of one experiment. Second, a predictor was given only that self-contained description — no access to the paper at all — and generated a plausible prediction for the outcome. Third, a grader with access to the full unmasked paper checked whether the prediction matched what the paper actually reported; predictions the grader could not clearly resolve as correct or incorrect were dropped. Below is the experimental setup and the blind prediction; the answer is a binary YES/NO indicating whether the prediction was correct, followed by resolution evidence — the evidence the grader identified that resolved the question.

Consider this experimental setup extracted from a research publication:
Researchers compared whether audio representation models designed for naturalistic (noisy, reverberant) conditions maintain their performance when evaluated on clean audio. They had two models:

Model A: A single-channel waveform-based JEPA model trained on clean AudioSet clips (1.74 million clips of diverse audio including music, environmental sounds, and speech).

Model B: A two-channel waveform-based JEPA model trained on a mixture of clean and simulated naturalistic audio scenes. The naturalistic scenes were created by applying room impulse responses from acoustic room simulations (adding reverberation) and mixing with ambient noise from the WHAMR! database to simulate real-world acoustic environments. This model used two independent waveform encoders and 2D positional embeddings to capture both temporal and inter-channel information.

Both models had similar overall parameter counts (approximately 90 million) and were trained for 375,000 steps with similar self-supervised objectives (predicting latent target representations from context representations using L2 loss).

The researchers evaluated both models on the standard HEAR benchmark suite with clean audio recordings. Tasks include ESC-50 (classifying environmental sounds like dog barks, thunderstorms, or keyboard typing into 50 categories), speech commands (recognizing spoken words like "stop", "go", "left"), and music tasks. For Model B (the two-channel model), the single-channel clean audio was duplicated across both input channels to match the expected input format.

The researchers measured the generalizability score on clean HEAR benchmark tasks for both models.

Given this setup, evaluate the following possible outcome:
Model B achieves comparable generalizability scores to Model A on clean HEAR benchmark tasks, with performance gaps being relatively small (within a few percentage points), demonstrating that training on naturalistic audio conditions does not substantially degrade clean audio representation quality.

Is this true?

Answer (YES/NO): YES